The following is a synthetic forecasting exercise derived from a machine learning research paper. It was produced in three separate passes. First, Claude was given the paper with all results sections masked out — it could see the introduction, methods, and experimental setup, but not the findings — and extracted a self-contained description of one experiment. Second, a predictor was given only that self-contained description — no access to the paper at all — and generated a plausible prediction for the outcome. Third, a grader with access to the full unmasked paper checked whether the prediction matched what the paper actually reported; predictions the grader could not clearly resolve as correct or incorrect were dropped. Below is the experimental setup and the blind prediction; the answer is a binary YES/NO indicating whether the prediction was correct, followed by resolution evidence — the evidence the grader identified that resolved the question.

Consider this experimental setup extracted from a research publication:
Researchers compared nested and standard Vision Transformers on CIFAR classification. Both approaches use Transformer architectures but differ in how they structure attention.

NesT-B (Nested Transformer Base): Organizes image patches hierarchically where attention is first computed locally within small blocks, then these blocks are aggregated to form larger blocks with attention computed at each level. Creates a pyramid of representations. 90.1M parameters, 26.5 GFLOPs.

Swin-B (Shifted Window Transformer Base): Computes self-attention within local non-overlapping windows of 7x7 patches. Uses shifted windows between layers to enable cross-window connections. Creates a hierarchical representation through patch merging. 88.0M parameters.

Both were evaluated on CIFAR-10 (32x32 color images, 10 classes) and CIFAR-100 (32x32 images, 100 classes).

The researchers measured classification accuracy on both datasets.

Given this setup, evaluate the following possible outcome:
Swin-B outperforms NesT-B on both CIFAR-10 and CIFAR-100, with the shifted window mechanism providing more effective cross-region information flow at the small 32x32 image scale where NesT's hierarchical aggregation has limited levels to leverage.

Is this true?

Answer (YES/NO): NO